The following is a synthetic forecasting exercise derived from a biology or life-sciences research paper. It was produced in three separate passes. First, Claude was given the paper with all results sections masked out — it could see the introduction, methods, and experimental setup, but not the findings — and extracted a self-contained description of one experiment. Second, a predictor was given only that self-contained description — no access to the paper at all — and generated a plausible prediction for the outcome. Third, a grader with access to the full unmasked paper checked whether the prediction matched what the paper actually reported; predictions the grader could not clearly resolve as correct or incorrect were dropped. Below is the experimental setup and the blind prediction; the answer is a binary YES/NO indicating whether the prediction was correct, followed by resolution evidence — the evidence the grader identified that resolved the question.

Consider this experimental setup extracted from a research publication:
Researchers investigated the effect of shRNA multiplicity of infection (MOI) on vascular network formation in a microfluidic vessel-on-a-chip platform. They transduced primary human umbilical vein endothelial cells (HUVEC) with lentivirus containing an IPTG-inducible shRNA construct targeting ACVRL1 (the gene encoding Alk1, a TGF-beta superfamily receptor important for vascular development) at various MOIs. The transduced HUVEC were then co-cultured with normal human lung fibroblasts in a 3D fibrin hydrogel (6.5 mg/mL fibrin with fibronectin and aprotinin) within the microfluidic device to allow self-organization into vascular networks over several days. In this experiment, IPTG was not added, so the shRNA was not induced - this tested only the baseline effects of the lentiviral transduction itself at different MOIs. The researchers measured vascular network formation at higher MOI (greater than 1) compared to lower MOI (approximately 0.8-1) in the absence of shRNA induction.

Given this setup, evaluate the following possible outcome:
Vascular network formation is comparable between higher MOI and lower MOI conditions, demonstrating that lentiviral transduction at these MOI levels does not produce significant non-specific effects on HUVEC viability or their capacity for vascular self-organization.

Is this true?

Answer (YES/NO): NO